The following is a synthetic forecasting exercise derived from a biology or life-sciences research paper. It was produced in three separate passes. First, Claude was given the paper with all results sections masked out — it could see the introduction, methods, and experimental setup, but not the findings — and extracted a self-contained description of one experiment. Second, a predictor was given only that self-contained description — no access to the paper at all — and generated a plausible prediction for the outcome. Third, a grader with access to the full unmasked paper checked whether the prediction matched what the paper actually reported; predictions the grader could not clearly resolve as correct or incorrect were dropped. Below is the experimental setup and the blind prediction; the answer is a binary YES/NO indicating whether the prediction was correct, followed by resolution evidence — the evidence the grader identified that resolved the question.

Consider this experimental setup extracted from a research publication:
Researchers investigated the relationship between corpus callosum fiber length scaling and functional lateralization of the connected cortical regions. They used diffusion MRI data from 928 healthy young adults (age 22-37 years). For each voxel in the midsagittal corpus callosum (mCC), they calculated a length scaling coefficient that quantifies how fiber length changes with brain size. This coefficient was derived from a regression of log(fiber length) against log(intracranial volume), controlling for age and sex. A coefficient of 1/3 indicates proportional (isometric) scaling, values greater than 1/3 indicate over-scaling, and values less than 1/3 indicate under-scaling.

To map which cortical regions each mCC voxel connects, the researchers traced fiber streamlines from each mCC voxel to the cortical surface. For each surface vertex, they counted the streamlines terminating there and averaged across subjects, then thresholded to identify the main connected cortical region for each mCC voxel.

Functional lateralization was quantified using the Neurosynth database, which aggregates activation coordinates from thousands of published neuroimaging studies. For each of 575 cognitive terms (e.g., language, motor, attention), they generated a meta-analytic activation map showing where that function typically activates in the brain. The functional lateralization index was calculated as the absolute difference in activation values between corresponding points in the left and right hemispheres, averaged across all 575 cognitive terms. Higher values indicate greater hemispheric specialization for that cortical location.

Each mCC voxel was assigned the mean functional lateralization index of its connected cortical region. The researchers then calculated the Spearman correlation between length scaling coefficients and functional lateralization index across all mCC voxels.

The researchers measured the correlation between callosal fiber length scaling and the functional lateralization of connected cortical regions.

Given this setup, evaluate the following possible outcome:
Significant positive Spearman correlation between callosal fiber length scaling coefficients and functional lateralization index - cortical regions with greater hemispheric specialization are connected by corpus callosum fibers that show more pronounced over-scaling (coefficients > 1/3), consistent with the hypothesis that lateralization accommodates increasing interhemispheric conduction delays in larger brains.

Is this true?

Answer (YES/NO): YES